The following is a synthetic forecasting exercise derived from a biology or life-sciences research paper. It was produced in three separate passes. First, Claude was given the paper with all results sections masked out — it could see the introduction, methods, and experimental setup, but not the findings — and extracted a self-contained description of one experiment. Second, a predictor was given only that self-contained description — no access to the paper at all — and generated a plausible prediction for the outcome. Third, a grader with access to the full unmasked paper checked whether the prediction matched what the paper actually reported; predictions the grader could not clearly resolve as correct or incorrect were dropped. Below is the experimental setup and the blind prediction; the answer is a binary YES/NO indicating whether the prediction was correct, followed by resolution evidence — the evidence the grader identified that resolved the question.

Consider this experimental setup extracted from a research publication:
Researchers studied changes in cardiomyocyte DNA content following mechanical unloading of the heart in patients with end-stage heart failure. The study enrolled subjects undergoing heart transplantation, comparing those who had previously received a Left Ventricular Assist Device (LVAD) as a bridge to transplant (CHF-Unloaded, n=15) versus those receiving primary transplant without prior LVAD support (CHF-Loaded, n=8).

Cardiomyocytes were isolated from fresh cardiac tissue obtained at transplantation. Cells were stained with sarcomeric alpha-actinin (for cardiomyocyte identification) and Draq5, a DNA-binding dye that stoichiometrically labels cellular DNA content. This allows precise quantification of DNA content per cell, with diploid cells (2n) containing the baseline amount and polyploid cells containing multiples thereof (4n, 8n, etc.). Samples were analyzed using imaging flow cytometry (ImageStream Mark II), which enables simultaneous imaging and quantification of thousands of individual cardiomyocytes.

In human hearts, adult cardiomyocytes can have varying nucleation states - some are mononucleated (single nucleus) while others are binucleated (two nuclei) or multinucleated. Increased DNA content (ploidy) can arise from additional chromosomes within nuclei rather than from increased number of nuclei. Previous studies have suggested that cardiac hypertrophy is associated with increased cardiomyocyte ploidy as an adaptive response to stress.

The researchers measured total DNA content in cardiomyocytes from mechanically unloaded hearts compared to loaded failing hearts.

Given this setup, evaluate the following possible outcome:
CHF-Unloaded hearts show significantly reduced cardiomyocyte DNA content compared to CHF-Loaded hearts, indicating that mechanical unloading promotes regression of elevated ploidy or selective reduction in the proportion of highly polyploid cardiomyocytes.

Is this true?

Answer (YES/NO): YES